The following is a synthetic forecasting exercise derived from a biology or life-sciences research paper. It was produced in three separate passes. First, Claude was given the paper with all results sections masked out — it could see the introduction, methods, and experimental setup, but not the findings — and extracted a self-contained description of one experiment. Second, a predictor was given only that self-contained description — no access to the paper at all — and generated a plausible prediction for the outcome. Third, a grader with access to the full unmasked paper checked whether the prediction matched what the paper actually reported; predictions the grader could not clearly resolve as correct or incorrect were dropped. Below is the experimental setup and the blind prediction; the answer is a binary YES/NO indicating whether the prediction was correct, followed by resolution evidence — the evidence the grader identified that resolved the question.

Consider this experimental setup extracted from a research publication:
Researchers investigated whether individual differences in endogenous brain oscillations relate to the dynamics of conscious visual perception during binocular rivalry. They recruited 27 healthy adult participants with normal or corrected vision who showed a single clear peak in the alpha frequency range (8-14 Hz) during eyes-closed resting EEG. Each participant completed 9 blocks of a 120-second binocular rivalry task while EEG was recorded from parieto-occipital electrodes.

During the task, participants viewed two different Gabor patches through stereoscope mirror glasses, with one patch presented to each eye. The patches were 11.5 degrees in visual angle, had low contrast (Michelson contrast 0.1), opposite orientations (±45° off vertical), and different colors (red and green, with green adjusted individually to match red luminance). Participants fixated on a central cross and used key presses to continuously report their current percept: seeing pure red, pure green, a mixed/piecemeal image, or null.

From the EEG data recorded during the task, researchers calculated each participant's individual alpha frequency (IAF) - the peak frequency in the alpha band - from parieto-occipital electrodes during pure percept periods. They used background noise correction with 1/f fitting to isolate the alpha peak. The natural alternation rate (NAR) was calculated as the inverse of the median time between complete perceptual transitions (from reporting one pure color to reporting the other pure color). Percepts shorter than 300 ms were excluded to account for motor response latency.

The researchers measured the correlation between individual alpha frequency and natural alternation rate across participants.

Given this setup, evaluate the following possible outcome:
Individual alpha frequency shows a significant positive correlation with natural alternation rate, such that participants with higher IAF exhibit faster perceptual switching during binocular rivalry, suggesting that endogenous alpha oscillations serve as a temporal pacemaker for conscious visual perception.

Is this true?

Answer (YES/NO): YES